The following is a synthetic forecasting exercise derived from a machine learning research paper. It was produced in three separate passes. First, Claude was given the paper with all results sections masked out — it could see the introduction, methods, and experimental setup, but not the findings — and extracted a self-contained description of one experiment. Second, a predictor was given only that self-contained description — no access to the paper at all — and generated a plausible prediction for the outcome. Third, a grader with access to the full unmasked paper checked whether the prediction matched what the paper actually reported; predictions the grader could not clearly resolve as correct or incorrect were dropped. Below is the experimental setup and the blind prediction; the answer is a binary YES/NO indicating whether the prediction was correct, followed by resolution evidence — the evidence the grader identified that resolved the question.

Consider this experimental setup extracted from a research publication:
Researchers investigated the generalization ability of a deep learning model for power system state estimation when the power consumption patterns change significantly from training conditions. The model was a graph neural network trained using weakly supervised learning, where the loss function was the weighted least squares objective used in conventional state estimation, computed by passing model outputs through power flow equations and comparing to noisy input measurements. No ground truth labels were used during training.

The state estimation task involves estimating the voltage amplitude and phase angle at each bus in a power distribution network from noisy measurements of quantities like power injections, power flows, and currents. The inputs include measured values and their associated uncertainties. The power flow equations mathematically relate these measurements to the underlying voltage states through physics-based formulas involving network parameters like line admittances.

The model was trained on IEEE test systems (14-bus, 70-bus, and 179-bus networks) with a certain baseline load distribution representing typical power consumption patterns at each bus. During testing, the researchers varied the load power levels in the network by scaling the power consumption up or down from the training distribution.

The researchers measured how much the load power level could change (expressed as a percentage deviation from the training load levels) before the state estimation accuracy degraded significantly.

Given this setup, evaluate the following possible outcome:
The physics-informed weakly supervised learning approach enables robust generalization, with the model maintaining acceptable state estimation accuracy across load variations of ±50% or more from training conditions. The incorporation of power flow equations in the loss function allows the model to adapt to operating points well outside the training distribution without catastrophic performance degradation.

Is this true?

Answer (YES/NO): NO